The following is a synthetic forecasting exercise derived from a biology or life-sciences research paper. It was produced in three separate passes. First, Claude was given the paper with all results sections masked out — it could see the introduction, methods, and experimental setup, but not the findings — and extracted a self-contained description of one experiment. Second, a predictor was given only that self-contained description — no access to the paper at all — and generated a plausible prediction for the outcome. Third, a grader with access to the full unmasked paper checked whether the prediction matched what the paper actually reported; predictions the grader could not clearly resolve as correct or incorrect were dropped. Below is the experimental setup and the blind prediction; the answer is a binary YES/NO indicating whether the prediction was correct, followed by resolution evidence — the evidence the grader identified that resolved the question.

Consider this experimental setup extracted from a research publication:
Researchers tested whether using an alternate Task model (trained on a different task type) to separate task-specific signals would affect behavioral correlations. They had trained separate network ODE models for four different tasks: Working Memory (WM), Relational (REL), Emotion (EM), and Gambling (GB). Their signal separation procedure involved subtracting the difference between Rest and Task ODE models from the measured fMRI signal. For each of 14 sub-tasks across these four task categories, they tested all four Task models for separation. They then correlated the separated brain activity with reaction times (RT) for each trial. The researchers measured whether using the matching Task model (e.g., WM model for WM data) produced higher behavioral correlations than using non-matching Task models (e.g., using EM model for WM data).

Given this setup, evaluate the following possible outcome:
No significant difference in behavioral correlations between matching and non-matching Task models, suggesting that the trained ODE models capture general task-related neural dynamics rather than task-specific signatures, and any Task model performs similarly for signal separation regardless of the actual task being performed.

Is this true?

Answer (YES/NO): NO